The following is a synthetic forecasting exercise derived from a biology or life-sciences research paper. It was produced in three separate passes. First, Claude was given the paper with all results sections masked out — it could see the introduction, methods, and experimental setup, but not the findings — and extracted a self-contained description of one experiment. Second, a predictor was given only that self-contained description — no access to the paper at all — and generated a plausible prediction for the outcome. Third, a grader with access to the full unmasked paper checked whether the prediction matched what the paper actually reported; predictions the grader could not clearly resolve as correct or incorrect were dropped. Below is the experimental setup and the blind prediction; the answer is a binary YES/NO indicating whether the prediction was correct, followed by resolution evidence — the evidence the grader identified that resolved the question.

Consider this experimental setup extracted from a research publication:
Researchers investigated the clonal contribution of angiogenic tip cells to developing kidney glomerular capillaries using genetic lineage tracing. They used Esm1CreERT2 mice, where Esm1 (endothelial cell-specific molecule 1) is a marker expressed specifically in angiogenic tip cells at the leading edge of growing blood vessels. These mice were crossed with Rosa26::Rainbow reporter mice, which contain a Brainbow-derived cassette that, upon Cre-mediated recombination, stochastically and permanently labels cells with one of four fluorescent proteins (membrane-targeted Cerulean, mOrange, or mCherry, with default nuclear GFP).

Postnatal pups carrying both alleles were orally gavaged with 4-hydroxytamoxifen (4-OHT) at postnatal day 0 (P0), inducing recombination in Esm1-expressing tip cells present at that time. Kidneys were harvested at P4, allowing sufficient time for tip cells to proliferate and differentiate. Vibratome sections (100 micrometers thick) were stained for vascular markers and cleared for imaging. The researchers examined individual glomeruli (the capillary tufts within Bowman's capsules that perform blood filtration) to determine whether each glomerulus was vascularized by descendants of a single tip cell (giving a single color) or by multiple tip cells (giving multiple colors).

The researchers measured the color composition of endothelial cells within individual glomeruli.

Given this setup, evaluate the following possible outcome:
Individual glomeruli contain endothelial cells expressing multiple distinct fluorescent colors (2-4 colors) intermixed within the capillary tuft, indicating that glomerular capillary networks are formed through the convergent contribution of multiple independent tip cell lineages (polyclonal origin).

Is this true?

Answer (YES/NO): YES